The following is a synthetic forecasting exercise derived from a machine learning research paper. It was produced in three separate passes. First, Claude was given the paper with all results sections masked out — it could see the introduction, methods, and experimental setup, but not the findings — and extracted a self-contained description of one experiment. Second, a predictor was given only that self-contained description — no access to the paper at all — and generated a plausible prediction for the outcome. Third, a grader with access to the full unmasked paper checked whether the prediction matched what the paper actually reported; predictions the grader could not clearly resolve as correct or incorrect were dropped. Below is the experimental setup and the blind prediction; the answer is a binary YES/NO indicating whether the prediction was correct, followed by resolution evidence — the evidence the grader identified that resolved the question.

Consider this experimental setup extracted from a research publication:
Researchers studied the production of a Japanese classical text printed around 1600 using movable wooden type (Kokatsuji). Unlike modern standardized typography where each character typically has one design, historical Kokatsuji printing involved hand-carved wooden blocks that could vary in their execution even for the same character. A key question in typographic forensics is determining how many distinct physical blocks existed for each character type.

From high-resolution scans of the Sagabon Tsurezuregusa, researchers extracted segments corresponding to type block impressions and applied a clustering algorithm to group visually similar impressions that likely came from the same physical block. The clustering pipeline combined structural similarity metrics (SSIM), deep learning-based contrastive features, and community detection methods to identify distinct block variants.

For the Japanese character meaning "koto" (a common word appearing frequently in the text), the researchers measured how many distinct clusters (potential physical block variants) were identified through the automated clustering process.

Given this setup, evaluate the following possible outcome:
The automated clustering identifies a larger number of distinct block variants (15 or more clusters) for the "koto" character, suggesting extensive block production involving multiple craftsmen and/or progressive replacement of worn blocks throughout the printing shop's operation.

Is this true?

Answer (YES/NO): YES